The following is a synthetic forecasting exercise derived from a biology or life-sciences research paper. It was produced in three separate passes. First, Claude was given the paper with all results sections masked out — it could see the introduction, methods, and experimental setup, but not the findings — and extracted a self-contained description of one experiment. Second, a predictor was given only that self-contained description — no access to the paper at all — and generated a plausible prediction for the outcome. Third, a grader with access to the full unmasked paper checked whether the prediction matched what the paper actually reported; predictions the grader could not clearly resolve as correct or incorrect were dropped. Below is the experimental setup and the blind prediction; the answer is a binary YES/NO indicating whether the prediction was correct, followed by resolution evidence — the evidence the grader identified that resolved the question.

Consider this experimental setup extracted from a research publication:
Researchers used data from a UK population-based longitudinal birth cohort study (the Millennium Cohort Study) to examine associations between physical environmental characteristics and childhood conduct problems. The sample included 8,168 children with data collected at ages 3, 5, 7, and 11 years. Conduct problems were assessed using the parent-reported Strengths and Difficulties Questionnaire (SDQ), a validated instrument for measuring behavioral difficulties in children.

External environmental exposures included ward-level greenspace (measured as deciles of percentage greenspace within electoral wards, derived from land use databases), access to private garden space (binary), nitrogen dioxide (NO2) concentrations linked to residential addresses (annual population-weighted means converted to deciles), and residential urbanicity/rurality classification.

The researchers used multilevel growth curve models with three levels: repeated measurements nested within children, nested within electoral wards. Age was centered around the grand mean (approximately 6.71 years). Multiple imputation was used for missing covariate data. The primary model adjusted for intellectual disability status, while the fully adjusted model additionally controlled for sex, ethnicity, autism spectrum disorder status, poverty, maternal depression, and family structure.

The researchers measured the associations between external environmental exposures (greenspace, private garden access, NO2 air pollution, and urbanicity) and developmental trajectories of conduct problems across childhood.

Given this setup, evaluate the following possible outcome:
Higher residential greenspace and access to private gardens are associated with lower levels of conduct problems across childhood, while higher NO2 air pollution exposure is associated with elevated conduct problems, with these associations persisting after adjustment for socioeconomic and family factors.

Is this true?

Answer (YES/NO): NO